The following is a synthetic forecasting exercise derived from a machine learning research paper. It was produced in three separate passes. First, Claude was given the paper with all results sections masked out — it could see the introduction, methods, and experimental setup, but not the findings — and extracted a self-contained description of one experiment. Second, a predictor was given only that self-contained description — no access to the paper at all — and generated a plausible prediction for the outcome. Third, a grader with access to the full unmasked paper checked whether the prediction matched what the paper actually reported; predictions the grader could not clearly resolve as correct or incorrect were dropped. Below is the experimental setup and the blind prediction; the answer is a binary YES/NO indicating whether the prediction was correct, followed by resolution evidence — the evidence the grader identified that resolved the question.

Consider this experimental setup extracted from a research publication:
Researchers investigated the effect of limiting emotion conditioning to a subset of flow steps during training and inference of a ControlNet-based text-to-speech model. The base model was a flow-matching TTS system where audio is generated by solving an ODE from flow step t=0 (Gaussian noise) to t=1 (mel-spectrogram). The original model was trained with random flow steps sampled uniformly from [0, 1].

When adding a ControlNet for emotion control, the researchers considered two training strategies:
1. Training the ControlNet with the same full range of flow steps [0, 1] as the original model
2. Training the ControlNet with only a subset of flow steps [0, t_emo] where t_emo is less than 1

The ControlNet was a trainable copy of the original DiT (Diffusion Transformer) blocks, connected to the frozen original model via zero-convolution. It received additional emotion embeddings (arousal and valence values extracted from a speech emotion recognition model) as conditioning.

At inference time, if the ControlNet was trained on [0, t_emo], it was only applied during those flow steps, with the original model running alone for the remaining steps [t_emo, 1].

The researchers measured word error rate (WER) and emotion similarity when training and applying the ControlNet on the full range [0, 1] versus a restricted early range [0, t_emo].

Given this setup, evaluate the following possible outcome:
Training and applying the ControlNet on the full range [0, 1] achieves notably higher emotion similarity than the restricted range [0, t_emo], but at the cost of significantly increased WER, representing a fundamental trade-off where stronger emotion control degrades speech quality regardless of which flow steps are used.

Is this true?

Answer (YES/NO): NO